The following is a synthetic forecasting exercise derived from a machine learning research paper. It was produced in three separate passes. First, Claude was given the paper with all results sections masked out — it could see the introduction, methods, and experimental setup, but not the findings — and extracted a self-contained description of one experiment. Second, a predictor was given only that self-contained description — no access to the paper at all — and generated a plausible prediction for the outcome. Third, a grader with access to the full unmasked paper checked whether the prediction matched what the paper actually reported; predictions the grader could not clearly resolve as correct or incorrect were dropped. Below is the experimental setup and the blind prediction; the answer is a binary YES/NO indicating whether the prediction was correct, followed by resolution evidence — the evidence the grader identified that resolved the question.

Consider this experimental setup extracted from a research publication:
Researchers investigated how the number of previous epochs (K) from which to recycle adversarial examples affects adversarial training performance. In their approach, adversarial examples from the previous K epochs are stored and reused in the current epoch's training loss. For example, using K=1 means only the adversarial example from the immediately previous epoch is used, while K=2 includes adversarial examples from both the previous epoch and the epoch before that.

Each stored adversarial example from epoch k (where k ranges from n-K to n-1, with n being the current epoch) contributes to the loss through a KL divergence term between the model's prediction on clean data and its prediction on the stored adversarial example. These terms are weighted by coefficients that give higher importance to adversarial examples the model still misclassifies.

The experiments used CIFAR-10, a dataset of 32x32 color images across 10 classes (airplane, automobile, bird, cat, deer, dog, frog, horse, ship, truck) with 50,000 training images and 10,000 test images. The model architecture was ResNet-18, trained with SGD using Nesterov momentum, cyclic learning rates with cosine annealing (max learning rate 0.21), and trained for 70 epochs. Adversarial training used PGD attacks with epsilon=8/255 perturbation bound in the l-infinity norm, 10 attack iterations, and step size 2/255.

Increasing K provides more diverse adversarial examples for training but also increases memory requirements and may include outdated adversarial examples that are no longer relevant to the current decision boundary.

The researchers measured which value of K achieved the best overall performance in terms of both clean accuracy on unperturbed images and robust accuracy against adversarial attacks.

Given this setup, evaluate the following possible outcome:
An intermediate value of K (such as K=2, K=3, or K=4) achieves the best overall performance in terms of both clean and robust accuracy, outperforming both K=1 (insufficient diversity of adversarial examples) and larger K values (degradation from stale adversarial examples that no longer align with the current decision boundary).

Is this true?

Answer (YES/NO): NO